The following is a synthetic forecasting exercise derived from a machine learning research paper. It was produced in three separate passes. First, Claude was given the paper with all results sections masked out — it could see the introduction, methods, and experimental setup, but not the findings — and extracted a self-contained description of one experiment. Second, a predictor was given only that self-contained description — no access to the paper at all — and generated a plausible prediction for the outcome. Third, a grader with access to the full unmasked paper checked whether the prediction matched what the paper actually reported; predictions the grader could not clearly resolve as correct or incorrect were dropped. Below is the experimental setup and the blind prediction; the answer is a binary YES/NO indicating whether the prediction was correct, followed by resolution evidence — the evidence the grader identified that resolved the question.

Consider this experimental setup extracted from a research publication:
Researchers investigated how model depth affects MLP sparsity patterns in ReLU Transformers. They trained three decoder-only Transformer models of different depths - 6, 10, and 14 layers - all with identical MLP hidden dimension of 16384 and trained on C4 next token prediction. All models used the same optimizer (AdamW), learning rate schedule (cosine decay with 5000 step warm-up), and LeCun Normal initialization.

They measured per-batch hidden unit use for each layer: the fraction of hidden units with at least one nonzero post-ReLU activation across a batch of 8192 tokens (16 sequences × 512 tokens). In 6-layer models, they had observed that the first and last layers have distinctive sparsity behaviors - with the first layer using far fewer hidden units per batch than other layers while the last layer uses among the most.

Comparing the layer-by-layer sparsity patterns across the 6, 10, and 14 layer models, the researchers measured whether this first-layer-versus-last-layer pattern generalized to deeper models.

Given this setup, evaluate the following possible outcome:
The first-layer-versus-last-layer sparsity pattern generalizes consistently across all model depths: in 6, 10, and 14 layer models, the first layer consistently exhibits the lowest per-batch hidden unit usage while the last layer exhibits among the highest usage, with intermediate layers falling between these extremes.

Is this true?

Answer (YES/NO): NO